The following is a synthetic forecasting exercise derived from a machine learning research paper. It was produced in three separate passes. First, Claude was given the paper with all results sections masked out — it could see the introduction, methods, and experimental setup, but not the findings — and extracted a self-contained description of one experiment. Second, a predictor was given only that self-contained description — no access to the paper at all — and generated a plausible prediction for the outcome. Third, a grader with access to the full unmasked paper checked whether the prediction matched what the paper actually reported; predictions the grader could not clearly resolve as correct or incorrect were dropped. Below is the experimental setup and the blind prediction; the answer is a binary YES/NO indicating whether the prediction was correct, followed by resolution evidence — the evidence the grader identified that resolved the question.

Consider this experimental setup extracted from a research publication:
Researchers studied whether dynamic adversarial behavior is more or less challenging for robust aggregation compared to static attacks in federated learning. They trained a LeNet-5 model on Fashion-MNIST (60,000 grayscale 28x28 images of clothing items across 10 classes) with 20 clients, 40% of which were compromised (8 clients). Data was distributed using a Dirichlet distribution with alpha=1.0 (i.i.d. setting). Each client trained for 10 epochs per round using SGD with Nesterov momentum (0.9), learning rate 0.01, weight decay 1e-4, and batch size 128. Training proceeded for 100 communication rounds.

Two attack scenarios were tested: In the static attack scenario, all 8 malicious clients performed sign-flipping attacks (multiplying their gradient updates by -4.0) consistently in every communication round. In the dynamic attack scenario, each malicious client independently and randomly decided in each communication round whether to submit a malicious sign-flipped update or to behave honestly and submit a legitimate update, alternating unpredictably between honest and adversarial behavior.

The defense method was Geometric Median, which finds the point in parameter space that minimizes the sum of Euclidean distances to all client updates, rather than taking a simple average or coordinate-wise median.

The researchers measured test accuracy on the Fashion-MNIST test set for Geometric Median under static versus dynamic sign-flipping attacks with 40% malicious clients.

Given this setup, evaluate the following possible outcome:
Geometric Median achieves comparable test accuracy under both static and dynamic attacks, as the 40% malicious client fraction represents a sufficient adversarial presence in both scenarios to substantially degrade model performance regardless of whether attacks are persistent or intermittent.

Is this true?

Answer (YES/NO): NO